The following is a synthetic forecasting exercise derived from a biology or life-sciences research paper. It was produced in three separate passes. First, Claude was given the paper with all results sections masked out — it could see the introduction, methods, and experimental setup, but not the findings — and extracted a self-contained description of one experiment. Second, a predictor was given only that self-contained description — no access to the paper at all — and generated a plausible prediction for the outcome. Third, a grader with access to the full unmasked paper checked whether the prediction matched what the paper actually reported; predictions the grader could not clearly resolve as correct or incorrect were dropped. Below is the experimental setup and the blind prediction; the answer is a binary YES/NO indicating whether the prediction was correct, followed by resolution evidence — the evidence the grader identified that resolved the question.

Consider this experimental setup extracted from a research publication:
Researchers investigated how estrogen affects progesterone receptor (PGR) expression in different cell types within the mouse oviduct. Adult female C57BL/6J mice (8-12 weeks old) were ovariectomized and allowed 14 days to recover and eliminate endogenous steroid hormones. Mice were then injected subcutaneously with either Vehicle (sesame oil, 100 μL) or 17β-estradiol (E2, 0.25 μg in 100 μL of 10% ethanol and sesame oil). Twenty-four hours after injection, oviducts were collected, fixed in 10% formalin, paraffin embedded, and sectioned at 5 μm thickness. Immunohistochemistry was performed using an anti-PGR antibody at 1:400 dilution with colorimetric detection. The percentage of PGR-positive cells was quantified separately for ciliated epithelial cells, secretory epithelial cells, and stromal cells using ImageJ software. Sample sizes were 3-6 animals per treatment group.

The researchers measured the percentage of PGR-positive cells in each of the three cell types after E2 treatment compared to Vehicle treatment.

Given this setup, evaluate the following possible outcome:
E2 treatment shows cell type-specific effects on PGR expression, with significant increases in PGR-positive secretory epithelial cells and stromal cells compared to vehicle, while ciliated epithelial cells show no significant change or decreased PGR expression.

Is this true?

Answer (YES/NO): NO